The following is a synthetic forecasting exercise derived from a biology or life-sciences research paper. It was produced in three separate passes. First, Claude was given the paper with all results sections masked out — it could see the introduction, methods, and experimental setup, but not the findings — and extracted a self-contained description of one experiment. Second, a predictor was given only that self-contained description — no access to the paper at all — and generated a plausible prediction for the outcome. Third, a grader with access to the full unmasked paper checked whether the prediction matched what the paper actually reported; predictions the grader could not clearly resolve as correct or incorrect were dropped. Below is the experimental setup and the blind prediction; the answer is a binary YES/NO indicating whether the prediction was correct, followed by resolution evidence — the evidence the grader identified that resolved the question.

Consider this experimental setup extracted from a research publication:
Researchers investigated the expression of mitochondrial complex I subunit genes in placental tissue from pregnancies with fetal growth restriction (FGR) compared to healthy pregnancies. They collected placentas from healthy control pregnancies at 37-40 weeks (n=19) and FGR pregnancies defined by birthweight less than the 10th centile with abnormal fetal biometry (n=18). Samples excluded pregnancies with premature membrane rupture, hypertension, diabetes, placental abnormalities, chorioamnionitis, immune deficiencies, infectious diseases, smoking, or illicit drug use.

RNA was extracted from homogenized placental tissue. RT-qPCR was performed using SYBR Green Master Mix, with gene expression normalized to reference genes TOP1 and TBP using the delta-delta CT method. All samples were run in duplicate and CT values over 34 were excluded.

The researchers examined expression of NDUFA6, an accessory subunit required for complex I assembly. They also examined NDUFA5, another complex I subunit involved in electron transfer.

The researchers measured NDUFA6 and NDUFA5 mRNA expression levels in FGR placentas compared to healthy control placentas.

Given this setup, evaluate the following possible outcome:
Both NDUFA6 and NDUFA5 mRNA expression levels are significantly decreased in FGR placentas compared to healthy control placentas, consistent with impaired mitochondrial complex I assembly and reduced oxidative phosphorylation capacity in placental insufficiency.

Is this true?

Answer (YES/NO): NO